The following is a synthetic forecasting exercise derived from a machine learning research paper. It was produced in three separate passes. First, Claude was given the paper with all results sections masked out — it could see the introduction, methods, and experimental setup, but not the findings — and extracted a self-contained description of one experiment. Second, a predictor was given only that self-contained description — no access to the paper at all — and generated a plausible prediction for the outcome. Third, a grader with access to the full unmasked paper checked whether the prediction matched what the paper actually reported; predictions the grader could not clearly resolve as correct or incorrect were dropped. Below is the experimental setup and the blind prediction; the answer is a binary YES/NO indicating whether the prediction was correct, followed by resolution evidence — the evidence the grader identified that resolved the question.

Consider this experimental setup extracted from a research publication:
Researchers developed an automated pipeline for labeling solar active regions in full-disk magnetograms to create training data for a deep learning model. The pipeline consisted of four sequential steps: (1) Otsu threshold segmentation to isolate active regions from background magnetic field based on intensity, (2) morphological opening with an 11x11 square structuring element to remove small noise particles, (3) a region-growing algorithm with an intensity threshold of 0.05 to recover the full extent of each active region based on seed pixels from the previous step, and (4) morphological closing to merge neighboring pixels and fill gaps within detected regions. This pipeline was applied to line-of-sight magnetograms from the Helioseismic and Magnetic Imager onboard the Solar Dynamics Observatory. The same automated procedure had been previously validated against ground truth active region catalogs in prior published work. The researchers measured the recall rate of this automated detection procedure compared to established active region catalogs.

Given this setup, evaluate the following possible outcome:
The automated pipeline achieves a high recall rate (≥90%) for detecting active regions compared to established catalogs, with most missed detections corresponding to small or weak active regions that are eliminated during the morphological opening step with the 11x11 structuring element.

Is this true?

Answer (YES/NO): NO